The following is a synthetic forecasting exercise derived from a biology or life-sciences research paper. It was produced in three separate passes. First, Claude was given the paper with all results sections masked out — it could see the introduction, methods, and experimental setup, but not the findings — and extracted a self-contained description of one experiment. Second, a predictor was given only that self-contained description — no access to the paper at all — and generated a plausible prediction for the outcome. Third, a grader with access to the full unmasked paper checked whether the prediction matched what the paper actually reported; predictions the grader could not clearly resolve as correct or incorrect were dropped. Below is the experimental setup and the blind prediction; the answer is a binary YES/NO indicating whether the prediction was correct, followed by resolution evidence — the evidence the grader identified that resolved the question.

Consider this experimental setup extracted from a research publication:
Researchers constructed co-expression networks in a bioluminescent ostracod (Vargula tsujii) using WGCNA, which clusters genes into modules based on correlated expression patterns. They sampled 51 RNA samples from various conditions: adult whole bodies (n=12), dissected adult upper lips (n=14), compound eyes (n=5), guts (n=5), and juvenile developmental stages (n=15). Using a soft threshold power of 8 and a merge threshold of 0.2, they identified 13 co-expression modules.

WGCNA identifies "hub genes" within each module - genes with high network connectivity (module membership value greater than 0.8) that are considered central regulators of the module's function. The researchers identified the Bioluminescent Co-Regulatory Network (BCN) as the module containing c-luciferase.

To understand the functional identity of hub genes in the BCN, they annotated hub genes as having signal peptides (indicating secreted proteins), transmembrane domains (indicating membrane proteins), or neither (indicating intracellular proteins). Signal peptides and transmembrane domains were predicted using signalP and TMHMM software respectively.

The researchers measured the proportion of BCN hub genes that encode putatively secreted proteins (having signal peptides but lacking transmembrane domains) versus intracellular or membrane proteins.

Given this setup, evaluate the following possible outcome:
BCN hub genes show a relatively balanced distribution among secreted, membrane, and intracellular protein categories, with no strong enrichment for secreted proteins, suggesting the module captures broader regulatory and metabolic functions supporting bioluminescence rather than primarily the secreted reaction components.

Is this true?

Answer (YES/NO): NO